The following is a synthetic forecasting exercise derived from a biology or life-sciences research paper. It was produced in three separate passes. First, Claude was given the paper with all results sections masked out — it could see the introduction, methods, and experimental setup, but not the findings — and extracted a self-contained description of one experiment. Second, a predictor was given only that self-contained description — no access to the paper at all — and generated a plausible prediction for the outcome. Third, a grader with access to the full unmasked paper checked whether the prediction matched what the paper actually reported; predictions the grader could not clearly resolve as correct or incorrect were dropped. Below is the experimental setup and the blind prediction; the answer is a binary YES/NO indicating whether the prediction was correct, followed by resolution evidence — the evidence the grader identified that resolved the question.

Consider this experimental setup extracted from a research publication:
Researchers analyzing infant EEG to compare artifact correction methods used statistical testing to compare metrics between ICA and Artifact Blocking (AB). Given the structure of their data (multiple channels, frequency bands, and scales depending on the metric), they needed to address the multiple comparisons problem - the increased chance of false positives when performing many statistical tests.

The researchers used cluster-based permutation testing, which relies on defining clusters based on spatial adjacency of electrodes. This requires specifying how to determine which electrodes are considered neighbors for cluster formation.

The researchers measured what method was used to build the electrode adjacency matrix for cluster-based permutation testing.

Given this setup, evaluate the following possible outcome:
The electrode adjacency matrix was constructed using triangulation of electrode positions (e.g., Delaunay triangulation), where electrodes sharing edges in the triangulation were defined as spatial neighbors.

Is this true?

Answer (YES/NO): YES